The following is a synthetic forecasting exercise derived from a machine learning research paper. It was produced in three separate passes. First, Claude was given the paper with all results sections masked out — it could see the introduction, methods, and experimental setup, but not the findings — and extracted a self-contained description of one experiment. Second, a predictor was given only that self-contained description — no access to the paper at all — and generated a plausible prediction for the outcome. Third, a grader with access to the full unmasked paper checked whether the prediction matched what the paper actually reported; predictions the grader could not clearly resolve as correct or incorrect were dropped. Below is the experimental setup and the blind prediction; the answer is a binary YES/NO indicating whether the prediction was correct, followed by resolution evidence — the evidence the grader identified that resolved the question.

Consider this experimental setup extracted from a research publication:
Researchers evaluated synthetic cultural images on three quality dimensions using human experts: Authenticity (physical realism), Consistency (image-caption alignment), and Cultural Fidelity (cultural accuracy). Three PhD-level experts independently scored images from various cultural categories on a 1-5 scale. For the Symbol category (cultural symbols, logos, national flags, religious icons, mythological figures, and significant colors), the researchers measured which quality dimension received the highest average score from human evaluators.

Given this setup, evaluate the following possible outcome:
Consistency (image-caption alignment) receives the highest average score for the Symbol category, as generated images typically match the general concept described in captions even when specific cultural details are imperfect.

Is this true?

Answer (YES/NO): NO